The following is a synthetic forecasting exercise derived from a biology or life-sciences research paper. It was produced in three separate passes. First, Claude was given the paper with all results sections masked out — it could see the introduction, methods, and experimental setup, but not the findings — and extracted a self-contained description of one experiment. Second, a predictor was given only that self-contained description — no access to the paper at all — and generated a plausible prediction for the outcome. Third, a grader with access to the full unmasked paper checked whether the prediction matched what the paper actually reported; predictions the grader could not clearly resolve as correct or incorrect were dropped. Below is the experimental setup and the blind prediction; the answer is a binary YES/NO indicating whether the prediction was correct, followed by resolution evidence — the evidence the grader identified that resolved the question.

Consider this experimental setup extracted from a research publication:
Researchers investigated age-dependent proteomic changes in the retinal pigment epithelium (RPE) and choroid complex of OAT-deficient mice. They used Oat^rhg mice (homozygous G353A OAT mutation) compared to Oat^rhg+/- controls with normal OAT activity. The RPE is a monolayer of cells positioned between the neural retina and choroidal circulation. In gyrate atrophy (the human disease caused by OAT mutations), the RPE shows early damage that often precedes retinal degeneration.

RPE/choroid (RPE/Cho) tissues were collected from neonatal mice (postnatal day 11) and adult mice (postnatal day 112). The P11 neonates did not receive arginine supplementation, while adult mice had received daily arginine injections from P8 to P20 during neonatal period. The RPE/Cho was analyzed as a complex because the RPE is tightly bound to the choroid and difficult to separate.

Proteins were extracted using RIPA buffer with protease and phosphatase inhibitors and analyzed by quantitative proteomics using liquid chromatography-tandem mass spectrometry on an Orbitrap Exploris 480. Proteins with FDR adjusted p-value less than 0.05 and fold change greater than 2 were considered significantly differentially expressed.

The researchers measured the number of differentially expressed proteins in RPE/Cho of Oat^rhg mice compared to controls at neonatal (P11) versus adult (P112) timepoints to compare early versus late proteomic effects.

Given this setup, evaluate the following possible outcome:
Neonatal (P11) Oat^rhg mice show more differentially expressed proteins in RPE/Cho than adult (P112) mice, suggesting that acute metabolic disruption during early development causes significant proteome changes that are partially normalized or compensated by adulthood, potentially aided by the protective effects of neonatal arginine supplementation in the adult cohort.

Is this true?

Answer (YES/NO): NO